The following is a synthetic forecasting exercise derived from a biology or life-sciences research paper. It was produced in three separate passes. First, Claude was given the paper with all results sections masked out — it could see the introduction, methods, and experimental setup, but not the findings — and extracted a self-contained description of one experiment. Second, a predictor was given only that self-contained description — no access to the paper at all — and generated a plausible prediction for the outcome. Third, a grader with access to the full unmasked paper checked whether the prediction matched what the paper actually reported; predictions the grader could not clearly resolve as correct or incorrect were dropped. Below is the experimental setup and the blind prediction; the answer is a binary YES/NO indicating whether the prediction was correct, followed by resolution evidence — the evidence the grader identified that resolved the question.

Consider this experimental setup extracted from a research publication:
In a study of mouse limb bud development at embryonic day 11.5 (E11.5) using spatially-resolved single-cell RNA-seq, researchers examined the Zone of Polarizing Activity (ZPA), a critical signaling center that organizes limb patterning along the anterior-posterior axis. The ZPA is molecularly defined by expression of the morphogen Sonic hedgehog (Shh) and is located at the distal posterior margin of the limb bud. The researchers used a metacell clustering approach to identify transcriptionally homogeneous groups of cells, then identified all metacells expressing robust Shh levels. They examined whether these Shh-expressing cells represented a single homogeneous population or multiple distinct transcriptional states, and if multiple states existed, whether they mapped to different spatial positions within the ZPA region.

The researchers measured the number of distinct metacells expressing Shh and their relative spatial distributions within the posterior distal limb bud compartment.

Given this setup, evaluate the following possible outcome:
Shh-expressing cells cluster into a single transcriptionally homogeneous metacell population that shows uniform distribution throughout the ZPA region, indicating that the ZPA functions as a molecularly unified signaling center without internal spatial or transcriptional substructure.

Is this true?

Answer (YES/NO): NO